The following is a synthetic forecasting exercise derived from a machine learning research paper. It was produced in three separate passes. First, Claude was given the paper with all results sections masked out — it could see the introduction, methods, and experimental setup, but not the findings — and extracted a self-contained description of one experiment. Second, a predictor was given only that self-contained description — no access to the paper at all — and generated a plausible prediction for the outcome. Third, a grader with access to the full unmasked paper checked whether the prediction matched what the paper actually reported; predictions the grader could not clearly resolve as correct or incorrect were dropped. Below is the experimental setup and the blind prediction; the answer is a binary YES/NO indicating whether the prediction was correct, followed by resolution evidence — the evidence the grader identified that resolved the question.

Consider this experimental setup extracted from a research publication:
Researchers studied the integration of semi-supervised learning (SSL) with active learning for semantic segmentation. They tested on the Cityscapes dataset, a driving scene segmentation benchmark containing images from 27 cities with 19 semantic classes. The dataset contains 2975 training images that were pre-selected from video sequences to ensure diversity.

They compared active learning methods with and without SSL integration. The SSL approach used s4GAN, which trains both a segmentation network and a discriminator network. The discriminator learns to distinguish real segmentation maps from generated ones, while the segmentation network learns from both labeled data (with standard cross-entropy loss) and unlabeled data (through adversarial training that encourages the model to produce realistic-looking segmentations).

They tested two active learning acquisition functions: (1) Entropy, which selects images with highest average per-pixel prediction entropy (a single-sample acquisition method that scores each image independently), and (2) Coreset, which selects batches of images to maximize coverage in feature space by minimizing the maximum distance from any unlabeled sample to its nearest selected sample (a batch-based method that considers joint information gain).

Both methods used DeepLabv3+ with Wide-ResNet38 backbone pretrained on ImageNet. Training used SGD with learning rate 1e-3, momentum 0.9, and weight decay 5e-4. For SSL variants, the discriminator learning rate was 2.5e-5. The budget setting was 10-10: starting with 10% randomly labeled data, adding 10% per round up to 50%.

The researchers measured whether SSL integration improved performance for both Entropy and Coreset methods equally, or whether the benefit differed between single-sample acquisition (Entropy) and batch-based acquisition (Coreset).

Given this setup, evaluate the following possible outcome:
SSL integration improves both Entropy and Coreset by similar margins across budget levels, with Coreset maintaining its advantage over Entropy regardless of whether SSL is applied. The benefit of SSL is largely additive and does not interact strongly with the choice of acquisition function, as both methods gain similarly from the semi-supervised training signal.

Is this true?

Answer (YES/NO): NO